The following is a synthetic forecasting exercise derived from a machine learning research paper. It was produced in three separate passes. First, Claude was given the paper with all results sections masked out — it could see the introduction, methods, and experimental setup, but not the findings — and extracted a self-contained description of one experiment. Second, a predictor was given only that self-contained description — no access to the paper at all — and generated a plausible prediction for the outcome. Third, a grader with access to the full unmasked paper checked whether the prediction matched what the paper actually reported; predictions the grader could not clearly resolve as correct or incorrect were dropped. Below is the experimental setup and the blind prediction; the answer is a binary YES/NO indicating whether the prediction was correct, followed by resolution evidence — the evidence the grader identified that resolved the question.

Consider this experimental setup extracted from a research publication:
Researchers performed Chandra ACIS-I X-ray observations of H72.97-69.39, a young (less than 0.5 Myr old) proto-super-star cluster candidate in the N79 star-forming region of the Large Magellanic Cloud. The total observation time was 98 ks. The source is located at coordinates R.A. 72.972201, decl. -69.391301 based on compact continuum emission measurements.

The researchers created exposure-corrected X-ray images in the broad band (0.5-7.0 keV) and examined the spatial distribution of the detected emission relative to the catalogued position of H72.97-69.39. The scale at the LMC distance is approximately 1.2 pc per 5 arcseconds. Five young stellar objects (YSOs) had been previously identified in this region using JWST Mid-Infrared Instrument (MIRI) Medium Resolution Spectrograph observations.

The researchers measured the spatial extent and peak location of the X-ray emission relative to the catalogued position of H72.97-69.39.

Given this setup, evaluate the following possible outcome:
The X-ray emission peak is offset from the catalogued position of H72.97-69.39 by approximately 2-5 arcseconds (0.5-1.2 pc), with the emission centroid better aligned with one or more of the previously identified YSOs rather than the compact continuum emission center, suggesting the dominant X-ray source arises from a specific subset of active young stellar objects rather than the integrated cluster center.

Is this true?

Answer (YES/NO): YES